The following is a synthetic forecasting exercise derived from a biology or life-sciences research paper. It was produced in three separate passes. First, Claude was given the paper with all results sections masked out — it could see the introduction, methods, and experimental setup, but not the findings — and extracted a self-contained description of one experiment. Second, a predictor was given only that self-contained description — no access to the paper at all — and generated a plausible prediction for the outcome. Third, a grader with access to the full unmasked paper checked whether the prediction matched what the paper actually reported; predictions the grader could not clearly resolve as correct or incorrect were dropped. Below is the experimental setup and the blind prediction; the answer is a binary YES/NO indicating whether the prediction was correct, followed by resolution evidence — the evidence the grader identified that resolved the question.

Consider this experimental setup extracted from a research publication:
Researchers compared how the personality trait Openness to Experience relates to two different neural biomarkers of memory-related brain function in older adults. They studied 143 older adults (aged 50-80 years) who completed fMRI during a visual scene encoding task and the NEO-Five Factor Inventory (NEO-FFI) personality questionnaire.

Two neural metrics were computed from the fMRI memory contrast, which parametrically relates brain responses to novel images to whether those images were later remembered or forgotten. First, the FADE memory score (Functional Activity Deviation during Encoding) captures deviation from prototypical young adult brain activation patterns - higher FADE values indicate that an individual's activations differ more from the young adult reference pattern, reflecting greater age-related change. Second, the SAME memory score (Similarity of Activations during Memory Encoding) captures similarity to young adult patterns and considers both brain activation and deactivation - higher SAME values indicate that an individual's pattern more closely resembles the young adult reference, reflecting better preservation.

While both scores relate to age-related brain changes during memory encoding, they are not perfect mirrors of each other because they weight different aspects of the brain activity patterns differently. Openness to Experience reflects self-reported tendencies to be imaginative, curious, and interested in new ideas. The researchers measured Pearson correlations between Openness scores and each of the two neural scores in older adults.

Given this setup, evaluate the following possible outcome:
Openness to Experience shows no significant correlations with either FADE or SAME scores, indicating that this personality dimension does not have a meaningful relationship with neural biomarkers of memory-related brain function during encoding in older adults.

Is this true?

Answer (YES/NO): NO